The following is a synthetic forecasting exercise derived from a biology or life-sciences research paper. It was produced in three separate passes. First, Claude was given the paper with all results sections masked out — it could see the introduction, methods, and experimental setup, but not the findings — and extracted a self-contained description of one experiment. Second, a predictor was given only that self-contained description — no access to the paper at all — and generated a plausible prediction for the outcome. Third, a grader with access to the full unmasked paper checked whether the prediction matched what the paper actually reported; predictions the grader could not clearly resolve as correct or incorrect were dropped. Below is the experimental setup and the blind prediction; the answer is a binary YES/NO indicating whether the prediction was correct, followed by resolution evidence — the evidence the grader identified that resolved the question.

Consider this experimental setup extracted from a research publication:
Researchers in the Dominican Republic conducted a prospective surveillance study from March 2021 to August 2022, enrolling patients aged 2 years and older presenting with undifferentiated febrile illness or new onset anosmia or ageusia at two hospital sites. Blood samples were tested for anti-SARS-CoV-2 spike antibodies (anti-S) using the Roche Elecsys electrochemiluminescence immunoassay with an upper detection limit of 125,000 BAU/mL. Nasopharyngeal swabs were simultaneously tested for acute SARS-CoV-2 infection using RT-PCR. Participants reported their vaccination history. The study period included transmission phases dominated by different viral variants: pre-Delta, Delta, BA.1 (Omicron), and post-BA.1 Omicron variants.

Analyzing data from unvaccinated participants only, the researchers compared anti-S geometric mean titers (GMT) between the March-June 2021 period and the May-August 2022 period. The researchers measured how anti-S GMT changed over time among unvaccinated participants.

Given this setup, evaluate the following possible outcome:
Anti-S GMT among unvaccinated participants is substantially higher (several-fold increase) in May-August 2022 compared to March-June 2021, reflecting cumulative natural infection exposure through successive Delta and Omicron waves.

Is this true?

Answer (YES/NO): YES